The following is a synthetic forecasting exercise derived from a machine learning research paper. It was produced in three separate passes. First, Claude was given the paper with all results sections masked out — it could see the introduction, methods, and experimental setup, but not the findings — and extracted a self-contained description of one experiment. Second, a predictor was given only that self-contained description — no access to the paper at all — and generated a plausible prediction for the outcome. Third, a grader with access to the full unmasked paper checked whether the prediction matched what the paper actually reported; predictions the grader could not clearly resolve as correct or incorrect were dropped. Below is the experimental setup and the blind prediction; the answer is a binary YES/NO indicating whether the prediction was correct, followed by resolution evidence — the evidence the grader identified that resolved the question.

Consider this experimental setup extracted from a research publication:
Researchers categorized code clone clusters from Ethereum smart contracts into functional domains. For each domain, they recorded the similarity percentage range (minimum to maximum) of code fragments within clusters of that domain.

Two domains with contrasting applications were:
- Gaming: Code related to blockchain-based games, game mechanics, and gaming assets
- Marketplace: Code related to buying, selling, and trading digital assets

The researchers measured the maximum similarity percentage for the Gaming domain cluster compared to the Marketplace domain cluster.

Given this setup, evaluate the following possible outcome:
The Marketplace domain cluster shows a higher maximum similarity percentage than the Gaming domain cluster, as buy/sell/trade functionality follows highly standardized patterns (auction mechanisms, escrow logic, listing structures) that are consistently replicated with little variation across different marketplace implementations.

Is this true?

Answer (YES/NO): NO